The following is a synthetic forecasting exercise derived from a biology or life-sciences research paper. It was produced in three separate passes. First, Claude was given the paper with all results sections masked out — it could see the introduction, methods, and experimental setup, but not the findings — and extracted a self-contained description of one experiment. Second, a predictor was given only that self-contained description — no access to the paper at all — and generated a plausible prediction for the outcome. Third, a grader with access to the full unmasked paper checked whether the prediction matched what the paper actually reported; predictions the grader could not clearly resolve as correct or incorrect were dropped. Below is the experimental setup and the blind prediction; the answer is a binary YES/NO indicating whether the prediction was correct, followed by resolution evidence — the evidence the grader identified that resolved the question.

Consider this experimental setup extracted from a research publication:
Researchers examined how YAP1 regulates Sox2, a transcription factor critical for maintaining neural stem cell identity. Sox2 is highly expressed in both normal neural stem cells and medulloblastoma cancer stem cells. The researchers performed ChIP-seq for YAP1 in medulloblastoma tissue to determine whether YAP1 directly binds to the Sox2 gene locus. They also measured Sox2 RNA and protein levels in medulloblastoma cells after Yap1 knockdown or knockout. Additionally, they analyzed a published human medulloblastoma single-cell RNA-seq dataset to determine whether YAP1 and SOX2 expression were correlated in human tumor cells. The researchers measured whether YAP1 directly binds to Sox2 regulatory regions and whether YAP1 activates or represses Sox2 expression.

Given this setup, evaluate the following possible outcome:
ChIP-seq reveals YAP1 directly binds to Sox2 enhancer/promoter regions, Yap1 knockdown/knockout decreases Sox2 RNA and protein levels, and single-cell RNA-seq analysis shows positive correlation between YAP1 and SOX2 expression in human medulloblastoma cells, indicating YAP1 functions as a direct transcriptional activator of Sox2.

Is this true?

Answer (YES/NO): YES